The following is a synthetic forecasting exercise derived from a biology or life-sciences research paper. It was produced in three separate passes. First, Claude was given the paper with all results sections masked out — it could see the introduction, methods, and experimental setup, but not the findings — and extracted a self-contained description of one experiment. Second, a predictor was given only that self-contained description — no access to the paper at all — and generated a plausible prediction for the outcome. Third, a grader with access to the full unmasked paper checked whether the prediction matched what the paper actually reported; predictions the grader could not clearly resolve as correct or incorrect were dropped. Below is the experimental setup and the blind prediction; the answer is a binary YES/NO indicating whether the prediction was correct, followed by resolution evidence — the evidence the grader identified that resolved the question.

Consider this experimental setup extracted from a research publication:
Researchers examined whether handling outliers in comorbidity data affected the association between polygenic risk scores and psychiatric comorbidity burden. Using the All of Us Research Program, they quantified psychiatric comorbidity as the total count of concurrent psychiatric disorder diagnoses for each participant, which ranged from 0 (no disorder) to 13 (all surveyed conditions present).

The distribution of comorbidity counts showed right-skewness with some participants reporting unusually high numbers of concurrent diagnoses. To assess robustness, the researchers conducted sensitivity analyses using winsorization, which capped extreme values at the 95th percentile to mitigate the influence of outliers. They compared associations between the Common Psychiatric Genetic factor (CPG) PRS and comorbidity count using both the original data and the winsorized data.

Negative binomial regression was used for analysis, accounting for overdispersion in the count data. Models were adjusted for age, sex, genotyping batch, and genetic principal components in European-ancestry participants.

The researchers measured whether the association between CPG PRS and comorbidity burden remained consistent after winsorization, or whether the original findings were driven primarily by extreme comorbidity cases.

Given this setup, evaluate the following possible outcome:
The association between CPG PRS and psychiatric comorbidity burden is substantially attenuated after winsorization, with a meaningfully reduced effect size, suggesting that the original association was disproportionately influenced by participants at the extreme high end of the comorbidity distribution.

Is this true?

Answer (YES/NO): NO